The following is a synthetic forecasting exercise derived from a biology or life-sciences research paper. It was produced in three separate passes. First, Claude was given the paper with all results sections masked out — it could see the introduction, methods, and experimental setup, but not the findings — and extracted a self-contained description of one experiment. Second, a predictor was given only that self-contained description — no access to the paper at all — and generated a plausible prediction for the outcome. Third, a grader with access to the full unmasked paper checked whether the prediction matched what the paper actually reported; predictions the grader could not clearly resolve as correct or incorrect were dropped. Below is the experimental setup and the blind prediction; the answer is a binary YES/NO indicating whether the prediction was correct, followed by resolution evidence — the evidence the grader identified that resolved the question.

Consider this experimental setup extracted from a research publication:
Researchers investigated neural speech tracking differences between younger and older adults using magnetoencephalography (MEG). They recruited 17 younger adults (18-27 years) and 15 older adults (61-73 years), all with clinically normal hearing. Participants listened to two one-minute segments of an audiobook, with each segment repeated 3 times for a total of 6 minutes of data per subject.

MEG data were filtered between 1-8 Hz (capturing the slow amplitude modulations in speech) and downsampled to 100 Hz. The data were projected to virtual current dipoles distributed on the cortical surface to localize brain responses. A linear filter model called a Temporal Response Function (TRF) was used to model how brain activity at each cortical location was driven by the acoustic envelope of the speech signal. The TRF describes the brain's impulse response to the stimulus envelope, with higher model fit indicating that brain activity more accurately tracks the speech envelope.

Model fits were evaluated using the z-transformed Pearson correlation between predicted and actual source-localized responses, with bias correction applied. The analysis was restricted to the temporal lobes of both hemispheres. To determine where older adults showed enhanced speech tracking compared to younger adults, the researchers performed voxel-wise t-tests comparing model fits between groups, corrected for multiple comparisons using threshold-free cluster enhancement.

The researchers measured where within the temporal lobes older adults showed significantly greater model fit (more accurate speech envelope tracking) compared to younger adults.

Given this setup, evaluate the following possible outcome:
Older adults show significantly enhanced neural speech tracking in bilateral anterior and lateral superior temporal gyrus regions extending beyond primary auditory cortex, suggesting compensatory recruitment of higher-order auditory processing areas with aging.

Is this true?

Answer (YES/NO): NO